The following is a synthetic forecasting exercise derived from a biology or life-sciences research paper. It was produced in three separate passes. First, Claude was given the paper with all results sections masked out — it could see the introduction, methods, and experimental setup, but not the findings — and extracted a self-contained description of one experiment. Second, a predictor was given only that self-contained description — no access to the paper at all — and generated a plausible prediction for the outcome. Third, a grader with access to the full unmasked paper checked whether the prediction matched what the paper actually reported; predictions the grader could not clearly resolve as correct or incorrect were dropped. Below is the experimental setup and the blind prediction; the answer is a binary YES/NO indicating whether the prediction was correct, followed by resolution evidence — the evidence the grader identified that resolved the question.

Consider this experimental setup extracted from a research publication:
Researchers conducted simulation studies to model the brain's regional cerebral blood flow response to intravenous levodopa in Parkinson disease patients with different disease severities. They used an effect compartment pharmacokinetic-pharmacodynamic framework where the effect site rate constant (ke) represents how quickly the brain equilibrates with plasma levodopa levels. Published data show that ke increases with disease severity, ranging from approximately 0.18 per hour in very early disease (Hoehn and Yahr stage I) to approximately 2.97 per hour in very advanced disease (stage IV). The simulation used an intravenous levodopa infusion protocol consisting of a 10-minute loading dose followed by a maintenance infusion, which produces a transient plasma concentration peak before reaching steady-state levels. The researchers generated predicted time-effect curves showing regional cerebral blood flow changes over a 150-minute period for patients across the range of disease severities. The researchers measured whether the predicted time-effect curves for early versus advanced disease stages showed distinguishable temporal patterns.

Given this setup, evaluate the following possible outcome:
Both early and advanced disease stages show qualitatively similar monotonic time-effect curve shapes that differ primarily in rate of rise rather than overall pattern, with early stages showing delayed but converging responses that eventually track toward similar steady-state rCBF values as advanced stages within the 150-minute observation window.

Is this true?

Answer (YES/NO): NO